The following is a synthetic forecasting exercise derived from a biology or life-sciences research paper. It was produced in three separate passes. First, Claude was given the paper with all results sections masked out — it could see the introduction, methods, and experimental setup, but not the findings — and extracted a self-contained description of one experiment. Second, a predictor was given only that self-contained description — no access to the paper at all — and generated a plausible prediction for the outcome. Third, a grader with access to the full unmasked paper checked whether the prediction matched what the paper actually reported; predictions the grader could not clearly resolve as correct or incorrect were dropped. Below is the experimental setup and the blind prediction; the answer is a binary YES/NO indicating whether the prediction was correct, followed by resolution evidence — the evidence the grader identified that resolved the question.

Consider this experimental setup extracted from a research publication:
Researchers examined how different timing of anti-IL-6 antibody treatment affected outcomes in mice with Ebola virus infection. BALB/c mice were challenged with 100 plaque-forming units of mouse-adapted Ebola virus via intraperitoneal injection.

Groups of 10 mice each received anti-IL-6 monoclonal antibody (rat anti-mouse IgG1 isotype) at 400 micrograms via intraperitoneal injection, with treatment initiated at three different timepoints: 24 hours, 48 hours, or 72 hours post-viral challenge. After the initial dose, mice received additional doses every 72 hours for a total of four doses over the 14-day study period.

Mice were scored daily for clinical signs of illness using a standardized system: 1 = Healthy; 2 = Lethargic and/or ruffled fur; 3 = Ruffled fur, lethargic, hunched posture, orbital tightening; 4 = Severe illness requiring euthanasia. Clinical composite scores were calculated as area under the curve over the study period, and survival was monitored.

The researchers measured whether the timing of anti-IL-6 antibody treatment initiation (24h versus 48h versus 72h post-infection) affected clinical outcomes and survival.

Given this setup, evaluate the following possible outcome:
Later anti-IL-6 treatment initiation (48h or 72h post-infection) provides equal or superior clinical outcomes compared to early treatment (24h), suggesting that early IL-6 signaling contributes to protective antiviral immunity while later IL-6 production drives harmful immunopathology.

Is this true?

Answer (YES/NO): NO